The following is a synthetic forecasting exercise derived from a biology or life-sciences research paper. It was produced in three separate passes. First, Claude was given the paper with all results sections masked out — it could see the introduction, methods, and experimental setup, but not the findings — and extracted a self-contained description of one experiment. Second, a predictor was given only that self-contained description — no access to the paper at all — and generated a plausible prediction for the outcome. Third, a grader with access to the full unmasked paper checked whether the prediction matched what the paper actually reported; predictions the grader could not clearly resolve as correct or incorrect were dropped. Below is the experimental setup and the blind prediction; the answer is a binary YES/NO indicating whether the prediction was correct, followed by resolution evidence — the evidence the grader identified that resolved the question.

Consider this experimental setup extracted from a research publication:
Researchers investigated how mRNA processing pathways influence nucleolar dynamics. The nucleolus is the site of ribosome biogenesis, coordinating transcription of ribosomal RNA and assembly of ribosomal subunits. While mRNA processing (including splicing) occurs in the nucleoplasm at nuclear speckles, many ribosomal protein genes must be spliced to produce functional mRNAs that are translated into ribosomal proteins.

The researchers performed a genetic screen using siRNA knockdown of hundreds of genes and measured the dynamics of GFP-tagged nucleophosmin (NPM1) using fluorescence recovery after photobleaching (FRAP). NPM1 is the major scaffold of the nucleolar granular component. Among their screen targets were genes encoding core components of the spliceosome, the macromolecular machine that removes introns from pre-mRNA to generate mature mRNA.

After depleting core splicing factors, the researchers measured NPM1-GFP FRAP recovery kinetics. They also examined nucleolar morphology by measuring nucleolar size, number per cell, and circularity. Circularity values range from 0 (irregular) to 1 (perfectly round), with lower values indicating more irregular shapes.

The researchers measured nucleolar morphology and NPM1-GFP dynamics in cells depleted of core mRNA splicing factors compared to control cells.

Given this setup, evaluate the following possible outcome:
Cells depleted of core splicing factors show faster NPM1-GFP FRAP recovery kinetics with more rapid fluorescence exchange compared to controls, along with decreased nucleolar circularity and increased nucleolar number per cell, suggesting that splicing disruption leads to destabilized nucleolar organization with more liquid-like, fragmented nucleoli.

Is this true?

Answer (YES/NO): NO